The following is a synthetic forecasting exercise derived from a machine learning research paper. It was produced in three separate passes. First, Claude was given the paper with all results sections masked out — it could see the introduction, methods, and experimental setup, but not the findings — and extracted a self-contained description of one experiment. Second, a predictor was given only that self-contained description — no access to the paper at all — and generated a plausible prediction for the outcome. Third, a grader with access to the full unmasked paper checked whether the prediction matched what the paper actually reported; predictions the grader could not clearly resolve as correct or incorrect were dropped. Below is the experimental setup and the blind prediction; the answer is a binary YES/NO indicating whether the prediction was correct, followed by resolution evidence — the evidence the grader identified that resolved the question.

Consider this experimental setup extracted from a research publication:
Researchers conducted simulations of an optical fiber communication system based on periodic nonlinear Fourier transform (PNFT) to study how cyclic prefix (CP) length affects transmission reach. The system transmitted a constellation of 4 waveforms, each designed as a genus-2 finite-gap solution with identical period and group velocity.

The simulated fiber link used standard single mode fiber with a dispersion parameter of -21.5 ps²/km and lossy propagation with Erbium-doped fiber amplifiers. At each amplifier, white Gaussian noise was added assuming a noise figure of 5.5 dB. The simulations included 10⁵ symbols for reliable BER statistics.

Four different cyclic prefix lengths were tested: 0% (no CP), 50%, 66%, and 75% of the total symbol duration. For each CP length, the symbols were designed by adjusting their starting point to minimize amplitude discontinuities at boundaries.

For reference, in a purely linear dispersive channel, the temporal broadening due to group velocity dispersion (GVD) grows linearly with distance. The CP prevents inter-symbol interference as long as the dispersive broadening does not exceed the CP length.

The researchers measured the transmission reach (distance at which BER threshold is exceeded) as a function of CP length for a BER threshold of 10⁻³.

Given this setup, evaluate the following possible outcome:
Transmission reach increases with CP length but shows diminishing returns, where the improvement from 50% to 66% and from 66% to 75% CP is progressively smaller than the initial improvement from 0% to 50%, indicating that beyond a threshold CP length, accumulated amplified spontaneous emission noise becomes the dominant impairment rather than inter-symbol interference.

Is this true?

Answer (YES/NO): NO